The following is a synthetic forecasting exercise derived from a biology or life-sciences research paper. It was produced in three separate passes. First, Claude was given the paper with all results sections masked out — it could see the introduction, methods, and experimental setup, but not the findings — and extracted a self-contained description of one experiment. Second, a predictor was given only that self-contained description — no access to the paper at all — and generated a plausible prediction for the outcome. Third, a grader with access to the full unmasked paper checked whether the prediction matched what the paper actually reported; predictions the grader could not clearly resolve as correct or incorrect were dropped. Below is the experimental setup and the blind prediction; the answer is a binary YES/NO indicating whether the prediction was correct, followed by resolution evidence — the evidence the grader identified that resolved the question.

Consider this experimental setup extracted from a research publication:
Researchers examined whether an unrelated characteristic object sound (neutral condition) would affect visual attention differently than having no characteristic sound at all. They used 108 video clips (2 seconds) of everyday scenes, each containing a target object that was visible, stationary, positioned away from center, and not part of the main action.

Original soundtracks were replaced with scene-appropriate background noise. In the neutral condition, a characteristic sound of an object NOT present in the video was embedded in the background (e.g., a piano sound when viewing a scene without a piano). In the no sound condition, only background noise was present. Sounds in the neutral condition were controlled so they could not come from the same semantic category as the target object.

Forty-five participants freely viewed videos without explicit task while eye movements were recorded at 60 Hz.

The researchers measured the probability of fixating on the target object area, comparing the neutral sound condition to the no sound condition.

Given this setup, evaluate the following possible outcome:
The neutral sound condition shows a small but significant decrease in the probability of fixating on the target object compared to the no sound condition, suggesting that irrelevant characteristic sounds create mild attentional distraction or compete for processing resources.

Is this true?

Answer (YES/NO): NO